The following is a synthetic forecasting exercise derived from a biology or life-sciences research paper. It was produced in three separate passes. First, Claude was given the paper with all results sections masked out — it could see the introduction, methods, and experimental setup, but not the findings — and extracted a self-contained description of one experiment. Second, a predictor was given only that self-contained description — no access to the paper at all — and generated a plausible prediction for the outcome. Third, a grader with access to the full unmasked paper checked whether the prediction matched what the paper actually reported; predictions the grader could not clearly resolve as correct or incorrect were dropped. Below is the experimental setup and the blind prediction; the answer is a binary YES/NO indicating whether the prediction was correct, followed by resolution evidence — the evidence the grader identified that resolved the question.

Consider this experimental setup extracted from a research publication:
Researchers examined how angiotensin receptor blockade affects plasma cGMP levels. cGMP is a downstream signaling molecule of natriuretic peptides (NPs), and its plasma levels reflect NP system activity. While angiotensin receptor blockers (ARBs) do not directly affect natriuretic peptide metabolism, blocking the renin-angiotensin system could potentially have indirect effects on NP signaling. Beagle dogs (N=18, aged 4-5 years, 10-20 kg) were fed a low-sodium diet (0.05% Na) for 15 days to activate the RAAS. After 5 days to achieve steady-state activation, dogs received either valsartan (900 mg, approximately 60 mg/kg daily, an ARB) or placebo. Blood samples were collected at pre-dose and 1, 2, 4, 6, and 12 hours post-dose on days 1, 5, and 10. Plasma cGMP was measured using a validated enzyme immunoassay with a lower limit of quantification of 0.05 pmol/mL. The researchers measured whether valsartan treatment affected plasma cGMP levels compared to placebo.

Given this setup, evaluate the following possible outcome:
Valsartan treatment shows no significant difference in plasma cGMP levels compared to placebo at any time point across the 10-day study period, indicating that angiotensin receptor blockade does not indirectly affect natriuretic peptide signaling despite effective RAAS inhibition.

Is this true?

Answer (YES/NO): YES